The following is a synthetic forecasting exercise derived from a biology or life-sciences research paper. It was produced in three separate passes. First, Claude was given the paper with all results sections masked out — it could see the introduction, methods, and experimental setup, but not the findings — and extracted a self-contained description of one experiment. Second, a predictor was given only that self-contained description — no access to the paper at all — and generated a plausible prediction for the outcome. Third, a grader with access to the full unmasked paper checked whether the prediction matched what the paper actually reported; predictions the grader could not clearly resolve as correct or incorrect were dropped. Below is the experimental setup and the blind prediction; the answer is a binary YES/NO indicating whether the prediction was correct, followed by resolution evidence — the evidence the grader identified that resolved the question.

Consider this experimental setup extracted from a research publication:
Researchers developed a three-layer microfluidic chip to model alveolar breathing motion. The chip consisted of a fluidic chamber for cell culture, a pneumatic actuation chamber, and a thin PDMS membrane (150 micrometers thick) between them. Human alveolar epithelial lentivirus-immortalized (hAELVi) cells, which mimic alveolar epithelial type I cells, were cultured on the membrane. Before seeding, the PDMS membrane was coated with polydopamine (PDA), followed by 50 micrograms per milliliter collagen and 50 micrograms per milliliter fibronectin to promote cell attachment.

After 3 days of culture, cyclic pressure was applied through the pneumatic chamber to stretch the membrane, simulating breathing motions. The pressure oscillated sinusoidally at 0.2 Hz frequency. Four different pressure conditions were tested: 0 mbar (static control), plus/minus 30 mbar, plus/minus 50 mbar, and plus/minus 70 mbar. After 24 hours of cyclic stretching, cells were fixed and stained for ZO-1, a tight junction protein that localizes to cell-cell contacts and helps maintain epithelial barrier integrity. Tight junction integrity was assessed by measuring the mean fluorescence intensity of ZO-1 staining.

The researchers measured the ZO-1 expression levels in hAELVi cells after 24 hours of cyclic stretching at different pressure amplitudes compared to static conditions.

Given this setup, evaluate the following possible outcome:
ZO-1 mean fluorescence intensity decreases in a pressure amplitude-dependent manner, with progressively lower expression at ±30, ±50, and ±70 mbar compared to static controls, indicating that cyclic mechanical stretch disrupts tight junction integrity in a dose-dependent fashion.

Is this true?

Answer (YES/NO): NO